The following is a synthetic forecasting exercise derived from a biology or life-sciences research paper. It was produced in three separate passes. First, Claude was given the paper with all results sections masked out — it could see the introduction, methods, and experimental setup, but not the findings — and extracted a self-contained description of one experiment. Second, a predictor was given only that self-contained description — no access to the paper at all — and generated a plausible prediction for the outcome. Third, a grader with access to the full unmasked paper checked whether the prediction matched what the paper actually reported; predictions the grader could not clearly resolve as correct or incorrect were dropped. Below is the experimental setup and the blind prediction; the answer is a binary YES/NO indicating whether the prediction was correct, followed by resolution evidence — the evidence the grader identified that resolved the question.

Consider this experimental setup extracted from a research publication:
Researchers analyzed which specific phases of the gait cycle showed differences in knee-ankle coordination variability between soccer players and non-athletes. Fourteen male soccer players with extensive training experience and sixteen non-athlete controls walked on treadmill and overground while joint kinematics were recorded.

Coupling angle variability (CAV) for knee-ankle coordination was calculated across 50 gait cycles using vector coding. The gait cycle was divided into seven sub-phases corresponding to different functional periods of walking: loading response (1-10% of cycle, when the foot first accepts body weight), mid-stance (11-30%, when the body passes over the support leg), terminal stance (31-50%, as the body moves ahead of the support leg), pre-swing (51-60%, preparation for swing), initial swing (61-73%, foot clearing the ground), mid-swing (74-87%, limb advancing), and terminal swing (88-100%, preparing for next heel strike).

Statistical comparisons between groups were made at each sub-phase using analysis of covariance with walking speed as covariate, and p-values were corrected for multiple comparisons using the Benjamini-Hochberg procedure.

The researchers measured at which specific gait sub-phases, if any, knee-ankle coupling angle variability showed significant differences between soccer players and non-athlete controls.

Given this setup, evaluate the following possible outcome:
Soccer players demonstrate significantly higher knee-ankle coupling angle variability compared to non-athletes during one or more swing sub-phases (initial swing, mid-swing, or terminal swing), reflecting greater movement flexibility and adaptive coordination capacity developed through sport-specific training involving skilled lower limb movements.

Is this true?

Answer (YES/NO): NO